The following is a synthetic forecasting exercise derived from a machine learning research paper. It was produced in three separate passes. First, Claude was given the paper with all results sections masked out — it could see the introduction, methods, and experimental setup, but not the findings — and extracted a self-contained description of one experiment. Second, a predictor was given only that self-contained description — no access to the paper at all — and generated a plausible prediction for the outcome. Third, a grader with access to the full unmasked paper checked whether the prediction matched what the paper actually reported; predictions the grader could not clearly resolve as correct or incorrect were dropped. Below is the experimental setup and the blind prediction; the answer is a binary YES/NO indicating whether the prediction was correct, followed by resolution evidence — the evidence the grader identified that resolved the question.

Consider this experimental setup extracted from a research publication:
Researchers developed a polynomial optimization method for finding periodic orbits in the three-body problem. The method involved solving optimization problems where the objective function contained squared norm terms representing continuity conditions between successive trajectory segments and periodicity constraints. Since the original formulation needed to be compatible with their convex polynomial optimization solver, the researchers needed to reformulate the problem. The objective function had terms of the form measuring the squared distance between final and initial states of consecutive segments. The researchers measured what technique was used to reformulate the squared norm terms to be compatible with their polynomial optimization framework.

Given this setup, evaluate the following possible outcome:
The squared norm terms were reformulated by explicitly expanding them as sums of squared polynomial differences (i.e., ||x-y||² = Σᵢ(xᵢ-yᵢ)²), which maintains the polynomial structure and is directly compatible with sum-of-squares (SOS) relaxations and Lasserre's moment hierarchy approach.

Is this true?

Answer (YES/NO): NO